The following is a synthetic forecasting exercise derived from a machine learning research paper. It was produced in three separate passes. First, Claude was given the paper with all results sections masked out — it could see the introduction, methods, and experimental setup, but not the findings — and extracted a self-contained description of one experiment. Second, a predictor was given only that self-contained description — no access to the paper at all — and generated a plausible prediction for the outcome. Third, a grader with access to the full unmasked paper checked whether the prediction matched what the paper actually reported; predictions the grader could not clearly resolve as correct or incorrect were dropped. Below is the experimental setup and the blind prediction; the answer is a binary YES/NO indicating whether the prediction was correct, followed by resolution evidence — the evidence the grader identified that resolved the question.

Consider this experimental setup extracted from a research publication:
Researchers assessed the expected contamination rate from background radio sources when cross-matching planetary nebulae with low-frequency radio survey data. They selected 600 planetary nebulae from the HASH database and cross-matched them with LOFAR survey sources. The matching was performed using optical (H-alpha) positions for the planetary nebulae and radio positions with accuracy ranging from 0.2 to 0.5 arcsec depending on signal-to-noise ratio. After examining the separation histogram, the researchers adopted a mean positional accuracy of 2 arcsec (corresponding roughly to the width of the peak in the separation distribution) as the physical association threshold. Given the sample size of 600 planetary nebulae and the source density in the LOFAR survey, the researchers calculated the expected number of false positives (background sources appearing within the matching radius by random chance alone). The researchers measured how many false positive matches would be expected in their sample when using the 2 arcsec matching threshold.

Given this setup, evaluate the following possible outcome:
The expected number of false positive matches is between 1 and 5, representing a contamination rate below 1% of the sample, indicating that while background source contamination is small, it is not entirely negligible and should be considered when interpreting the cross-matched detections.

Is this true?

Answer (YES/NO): NO